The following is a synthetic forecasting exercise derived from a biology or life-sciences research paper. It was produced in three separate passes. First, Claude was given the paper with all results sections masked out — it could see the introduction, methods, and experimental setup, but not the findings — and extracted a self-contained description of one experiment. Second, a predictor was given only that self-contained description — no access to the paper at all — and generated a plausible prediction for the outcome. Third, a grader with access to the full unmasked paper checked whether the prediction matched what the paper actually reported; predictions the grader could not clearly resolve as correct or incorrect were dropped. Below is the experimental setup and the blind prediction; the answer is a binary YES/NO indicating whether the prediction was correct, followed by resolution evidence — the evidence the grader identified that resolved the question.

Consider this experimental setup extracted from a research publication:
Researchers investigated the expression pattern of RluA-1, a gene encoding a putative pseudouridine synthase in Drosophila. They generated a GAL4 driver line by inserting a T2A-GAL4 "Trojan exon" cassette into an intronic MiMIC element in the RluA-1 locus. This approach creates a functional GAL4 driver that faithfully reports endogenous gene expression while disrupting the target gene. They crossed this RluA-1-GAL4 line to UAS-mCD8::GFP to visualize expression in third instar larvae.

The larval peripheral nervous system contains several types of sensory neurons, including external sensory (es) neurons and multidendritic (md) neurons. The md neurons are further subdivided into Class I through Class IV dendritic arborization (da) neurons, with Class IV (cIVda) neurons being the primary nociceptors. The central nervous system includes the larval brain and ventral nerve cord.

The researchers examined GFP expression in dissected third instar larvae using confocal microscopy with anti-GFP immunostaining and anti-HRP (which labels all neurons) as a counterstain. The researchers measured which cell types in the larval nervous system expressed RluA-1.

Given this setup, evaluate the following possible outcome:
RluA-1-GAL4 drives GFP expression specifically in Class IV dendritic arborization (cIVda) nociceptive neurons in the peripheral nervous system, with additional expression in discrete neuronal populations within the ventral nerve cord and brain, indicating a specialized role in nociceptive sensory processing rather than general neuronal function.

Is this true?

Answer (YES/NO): NO